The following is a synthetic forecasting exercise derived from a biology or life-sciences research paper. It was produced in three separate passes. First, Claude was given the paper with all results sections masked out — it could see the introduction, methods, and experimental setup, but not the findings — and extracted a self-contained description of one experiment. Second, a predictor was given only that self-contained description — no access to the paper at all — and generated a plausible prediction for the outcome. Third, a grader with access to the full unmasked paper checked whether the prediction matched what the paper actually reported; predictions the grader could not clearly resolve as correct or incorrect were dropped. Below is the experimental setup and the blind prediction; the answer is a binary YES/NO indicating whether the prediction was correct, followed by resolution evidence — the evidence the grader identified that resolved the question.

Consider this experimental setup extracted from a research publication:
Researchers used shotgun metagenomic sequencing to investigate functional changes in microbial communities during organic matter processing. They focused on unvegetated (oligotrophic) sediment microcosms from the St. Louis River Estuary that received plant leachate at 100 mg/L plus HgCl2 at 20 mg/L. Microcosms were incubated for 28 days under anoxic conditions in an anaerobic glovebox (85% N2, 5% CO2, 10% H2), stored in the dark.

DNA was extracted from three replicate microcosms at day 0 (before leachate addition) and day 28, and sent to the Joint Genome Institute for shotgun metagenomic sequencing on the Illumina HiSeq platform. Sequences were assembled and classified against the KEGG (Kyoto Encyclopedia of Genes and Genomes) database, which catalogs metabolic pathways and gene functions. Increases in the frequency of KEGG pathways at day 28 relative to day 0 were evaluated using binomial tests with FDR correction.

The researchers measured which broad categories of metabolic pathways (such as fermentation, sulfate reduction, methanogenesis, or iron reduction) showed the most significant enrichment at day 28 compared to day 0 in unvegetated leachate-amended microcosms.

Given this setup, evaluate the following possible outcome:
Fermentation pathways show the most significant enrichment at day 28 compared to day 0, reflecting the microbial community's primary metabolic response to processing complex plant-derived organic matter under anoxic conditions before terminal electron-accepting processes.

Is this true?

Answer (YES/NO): NO